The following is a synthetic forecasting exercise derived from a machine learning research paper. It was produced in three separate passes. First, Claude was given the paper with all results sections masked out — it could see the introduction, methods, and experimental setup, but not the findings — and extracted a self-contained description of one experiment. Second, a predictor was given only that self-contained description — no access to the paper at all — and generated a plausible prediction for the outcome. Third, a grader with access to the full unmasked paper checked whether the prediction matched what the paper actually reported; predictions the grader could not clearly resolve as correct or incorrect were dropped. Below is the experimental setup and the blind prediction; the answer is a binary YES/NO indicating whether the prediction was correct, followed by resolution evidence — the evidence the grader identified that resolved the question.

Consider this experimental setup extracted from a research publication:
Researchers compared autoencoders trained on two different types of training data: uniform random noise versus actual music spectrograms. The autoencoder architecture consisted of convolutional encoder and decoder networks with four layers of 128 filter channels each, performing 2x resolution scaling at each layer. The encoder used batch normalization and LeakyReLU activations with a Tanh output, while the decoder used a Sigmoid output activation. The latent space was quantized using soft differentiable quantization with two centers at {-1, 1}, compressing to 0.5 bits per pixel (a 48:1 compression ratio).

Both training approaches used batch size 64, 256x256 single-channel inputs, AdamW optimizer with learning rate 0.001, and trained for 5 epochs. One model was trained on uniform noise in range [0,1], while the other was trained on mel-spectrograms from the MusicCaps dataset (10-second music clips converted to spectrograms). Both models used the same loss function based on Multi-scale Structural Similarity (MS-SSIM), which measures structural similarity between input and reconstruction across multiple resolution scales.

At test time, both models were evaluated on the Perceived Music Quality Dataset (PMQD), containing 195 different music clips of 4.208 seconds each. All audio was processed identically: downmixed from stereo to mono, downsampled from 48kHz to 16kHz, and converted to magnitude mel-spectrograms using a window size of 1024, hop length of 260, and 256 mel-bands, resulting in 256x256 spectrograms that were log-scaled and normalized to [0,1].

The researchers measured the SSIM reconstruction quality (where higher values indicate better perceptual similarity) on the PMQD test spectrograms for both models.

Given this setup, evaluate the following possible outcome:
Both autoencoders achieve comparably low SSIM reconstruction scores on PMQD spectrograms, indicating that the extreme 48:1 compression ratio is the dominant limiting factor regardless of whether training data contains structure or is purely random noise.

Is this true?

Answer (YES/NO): NO